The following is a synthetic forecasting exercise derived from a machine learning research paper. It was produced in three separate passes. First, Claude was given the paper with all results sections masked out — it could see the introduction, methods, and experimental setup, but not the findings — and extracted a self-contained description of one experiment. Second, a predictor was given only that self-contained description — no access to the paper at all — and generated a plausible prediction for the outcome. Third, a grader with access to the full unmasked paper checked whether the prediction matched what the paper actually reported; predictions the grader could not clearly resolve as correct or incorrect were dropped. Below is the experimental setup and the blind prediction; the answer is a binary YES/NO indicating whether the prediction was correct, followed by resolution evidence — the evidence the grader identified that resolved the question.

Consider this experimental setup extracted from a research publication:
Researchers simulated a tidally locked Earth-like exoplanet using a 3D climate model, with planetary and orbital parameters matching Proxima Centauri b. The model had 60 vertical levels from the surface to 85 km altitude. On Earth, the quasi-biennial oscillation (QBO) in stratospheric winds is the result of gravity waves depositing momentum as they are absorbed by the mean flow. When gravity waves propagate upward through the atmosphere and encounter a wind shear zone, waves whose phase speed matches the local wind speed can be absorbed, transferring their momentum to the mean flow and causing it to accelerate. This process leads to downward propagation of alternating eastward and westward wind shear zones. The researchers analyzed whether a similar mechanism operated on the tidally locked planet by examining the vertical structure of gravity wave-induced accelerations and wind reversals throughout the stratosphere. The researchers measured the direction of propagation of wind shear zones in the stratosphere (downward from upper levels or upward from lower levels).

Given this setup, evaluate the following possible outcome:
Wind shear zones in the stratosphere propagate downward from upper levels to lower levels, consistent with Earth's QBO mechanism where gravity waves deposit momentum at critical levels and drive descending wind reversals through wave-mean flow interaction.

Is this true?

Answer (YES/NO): YES